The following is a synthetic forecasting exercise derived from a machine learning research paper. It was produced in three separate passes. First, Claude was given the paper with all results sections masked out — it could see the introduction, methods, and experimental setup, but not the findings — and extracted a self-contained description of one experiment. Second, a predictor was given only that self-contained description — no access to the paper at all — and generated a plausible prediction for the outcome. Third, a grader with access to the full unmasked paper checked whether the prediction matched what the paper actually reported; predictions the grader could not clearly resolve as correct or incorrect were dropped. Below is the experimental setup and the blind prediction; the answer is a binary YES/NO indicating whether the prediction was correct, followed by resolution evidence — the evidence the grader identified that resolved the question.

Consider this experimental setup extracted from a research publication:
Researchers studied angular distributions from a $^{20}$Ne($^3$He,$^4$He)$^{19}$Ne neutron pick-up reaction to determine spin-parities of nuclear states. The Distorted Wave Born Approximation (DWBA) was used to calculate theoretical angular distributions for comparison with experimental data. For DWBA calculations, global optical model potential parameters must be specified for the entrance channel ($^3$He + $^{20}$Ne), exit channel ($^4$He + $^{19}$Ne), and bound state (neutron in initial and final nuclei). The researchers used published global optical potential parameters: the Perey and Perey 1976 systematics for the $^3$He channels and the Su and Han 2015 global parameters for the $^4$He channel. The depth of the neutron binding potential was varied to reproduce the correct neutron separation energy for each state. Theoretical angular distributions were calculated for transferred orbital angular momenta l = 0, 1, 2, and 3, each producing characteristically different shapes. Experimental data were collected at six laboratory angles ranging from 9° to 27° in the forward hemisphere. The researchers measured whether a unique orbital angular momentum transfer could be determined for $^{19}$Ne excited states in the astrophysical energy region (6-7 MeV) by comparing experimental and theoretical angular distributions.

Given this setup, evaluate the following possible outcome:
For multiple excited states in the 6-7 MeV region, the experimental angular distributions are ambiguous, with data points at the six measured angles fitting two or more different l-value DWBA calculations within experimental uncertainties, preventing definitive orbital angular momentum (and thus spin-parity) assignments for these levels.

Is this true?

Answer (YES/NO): NO